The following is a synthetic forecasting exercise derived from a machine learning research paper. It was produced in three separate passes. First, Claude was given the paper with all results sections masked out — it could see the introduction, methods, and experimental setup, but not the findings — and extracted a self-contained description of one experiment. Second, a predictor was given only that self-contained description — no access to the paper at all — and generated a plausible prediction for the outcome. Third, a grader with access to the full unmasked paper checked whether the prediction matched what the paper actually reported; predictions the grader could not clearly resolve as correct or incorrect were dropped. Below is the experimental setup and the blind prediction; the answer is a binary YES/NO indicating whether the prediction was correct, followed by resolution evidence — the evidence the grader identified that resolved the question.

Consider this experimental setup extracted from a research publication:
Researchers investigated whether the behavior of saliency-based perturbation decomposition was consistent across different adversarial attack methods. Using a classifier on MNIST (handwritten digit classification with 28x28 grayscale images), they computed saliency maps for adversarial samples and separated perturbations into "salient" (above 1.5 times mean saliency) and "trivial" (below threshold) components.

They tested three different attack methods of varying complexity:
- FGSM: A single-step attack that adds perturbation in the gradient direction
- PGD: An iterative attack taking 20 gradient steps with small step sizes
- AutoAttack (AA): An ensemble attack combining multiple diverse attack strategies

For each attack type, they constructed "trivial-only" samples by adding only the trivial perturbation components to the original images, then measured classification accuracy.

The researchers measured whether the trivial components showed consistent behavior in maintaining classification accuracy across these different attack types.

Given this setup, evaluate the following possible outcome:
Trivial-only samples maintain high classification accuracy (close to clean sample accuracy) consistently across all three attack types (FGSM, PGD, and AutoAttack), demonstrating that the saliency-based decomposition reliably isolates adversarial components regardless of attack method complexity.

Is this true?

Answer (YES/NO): NO